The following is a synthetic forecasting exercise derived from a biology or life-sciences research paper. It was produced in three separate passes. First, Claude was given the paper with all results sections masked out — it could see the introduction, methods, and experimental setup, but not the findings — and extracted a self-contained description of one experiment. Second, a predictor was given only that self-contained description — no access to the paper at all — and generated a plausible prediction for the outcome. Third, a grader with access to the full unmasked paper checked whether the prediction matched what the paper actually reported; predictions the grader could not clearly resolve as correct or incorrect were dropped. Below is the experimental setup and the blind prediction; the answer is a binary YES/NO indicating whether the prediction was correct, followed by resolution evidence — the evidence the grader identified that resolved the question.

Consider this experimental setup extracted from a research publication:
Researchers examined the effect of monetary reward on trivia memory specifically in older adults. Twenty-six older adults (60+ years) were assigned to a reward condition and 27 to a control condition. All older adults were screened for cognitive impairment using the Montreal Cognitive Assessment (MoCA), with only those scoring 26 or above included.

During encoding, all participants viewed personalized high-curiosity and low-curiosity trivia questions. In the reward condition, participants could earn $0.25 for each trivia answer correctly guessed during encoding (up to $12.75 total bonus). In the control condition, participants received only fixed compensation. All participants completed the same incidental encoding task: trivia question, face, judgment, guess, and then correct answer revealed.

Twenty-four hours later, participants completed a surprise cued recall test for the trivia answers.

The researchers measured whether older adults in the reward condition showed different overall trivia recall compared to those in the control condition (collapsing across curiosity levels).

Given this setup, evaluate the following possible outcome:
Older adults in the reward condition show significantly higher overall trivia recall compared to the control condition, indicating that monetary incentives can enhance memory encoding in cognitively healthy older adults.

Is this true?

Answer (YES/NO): YES